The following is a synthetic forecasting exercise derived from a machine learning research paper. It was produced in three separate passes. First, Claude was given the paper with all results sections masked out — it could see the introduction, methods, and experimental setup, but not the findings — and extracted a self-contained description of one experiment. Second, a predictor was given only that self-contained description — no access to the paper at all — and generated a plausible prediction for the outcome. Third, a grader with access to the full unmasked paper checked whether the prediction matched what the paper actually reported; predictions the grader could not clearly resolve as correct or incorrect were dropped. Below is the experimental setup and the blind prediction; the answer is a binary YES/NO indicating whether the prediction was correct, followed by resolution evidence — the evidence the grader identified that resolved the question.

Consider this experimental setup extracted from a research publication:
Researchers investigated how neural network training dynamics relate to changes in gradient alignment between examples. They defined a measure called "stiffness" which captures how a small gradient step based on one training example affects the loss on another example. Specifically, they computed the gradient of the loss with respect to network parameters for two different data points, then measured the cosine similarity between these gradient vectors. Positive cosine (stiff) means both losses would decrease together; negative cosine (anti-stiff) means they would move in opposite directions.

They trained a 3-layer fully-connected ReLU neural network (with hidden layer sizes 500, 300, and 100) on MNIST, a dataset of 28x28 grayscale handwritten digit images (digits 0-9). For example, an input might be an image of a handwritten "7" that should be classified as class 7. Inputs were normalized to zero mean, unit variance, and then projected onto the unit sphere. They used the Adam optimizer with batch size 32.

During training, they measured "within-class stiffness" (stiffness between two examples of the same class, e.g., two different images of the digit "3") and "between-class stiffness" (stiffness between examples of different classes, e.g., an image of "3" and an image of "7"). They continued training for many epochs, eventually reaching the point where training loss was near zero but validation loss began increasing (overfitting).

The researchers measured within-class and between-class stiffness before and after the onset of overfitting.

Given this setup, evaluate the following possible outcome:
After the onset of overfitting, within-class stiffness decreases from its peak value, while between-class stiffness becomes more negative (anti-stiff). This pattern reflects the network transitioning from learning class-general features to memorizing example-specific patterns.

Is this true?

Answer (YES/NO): NO